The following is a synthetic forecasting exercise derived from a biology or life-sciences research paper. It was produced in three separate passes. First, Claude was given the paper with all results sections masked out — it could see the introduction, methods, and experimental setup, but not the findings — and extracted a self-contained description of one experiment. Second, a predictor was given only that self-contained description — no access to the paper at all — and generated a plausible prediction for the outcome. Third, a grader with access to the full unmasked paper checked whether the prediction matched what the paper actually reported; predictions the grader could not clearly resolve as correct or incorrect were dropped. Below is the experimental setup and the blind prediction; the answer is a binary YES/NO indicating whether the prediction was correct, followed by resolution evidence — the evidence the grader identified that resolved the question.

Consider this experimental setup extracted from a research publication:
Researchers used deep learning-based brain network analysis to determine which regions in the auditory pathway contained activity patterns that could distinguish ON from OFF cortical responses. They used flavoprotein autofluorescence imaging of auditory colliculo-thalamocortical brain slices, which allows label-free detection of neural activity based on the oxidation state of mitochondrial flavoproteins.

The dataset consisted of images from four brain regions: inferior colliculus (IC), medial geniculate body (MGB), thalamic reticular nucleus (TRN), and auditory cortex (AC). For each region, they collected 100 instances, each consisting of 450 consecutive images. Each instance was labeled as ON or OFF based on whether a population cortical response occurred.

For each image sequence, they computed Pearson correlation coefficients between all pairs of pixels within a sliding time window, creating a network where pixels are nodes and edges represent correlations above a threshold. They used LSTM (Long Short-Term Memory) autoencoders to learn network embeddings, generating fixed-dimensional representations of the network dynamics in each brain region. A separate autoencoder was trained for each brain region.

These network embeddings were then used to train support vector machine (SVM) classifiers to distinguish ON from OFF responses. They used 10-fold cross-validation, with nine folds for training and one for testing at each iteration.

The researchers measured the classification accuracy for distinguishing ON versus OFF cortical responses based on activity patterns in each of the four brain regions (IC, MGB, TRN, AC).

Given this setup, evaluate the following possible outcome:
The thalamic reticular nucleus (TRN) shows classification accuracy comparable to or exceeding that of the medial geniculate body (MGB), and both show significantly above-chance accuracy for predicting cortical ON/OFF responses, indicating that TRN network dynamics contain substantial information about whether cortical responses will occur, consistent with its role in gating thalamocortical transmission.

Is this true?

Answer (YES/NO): NO